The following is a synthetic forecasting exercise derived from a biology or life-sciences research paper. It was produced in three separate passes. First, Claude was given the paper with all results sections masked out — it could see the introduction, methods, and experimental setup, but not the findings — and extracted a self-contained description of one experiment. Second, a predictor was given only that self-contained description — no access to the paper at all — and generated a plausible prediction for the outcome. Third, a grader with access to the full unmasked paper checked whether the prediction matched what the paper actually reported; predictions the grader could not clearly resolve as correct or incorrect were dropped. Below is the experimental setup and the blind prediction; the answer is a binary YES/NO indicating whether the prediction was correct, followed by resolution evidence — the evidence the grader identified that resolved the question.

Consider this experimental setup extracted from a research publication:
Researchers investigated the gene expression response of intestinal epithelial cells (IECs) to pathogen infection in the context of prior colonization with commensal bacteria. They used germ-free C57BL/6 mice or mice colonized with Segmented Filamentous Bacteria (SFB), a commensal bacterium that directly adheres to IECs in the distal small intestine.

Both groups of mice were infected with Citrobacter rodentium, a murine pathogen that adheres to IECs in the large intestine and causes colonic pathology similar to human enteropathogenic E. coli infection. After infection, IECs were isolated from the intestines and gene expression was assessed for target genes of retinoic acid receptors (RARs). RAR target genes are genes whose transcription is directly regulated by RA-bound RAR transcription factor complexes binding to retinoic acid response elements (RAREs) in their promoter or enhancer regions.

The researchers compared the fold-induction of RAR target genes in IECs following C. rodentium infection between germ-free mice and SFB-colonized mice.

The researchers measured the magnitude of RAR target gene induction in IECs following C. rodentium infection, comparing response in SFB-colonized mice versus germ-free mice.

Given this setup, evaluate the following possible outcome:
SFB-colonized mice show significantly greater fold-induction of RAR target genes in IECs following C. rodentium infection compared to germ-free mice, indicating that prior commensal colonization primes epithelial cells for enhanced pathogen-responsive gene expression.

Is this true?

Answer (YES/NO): YES